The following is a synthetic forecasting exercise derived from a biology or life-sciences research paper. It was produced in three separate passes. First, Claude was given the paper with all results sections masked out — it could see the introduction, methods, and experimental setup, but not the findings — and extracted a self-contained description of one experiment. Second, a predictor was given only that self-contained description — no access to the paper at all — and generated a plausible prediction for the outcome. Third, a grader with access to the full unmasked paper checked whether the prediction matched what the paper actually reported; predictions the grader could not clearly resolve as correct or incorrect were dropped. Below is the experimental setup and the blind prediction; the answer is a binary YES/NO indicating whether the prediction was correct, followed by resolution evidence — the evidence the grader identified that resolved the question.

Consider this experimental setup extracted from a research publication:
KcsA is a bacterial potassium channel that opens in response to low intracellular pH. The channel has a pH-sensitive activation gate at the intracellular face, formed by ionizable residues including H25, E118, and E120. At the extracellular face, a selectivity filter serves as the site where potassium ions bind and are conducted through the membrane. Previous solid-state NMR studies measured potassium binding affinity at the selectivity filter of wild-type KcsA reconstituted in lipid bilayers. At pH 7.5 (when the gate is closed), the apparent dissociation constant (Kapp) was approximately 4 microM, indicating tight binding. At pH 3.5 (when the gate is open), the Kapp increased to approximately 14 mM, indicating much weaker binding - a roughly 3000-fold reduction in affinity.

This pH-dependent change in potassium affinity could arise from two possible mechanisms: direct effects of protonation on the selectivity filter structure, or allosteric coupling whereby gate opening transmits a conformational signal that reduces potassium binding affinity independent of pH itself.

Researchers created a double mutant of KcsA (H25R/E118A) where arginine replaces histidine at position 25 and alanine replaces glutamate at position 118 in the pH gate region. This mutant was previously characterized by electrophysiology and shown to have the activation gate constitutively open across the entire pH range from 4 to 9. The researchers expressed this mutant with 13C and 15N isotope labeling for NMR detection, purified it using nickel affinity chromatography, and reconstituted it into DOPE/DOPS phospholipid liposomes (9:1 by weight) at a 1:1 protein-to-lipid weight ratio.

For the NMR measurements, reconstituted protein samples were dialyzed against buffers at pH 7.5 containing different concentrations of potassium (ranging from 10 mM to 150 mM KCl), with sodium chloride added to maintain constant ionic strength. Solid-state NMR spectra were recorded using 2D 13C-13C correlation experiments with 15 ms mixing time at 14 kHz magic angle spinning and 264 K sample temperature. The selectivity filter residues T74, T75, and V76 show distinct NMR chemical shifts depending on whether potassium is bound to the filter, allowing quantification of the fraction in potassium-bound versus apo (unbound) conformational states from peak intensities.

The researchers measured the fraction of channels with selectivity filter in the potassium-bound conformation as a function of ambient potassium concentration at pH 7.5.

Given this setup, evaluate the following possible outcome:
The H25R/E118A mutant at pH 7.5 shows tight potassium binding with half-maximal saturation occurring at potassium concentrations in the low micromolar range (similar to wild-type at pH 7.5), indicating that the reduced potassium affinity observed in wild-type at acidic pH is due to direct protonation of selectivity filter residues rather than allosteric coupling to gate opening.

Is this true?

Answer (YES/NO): NO